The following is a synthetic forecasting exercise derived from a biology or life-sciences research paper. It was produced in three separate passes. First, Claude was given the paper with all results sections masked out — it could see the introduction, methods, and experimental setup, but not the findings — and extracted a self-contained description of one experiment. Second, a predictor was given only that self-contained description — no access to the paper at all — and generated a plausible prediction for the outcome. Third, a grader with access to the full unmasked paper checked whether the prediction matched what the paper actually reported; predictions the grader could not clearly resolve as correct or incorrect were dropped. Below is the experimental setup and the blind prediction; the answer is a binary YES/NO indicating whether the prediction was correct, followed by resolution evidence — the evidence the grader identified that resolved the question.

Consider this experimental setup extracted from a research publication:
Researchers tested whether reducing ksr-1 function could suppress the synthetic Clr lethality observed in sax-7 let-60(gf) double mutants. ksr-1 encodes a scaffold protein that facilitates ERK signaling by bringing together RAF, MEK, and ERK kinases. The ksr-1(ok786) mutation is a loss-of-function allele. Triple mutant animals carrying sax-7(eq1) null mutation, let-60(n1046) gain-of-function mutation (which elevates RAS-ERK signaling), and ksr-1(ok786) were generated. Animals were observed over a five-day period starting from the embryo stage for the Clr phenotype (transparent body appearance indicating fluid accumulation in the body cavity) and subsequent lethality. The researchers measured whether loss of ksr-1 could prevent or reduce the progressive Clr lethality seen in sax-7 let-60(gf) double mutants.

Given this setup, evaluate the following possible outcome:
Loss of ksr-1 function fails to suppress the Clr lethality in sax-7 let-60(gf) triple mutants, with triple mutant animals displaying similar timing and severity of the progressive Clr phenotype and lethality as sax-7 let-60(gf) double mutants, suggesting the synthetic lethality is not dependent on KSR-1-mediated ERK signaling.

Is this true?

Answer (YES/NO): NO